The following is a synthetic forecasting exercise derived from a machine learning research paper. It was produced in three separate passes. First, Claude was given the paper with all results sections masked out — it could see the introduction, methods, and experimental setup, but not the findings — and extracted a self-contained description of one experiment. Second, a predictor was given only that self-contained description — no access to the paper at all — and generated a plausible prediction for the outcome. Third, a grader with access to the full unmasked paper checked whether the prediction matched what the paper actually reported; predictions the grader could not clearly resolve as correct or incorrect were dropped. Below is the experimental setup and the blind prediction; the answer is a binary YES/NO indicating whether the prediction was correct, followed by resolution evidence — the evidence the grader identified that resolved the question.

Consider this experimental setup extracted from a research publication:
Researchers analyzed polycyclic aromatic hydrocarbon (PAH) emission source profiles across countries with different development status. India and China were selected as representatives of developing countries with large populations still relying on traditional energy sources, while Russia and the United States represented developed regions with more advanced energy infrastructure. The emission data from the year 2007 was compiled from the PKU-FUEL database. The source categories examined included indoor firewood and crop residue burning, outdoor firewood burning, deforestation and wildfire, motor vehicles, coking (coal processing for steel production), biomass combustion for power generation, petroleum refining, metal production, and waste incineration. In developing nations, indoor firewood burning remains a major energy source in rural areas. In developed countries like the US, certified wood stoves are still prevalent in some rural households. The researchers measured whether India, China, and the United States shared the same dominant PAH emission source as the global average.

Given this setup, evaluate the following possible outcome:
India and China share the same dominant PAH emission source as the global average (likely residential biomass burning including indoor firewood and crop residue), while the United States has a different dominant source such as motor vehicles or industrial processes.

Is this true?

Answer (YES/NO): NO